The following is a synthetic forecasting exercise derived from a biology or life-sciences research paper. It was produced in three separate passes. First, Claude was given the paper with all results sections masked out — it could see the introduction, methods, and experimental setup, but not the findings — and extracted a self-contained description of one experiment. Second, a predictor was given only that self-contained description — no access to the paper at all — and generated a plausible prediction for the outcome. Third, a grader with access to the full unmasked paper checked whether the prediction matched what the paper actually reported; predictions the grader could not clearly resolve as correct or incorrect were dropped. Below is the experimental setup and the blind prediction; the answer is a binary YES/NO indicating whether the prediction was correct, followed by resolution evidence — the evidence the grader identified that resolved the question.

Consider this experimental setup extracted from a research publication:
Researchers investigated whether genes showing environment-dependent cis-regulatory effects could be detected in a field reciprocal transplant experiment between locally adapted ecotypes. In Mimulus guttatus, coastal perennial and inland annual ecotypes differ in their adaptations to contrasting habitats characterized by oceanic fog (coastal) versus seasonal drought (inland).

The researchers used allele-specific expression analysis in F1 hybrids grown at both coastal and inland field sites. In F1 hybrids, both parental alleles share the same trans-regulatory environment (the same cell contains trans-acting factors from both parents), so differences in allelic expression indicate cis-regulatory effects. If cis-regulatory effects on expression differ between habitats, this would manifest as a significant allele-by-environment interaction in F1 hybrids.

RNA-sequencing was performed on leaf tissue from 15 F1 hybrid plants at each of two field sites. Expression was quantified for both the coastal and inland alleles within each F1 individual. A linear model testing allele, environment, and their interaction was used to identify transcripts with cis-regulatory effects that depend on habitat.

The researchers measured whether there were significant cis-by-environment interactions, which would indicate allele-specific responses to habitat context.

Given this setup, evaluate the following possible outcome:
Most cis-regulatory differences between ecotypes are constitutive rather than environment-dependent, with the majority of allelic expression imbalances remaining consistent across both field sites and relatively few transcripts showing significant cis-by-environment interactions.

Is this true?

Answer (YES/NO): NO